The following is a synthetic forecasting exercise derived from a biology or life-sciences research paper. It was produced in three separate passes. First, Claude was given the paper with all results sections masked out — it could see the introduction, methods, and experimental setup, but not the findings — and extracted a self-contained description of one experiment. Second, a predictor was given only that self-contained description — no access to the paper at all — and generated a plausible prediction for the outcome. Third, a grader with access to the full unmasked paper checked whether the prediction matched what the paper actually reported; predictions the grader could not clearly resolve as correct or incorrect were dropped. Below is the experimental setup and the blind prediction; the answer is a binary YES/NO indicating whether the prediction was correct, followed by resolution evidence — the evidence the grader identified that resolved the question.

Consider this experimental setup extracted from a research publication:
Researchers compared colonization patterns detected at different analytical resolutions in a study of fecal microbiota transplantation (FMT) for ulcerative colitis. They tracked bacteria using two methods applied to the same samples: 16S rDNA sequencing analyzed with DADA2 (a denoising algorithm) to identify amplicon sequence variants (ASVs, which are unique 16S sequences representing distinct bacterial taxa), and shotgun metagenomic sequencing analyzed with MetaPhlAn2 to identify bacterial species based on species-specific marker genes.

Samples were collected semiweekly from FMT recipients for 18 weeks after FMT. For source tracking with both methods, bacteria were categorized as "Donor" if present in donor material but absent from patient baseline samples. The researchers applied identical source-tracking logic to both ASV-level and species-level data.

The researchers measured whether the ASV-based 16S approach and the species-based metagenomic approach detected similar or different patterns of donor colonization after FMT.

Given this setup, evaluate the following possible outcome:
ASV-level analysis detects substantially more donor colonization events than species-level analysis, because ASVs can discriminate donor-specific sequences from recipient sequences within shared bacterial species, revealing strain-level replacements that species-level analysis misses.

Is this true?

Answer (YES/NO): NO